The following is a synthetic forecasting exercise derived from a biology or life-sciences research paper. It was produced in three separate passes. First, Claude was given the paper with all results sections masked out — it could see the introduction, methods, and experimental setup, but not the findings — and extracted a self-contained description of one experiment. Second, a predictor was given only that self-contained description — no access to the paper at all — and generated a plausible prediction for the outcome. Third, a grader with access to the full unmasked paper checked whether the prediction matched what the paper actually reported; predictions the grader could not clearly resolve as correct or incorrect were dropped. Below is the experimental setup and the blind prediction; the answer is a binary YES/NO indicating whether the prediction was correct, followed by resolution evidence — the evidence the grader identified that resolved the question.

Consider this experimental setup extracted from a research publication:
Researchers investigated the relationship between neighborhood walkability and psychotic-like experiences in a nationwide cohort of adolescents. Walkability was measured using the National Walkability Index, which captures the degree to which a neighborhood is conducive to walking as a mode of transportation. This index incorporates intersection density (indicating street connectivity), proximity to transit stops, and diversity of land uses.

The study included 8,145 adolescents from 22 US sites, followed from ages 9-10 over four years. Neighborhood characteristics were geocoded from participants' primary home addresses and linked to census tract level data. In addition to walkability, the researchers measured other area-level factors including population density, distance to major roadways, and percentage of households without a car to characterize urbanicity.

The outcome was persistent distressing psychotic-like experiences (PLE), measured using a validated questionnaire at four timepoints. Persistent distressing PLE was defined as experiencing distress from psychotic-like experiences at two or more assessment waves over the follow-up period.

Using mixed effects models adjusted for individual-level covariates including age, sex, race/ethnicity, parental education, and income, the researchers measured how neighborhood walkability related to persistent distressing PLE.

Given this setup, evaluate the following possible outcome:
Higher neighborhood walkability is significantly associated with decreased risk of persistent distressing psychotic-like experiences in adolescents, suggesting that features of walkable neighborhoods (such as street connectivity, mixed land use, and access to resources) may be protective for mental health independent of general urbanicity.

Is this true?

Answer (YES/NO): YES